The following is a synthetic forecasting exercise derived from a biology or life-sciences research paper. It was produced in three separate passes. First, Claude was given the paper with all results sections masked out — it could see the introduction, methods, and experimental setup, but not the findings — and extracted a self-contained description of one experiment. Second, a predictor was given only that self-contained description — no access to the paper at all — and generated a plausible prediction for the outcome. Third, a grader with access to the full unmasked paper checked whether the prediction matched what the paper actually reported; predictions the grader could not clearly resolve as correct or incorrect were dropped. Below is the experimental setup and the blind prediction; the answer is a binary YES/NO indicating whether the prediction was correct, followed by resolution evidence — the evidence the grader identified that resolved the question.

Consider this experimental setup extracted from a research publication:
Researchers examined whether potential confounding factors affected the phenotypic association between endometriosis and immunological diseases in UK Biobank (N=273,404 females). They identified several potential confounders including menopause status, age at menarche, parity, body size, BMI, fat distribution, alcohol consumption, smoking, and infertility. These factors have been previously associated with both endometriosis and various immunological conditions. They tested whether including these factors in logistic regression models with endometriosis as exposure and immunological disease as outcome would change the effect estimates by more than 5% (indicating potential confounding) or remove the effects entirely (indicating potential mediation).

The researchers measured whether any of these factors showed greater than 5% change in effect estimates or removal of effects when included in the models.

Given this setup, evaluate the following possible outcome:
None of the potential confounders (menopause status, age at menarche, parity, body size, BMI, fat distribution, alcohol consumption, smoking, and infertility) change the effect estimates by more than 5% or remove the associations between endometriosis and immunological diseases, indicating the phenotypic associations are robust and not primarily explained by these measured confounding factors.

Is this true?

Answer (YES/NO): YES